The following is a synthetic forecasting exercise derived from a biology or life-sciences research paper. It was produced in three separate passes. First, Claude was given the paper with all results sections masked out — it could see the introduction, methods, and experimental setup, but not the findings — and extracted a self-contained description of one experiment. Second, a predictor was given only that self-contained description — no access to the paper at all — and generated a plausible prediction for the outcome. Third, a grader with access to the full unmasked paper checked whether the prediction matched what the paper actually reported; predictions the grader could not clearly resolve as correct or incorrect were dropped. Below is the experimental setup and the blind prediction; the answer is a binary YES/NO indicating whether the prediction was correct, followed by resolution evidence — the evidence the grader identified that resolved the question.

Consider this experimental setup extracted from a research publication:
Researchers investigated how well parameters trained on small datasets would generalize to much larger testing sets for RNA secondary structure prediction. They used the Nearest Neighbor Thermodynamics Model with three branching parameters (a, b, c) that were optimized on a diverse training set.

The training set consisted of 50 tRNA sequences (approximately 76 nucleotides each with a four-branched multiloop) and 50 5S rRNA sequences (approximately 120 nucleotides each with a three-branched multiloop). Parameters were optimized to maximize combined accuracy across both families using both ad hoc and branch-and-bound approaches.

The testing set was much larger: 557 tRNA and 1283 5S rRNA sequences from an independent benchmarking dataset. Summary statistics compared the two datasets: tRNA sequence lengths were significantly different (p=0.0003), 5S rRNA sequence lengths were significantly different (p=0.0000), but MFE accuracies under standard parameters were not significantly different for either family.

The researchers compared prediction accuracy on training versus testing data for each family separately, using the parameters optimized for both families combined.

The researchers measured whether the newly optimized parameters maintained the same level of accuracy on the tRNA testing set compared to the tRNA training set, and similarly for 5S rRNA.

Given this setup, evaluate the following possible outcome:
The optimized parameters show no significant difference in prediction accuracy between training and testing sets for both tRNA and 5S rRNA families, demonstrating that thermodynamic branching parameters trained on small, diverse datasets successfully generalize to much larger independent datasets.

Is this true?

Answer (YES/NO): NO